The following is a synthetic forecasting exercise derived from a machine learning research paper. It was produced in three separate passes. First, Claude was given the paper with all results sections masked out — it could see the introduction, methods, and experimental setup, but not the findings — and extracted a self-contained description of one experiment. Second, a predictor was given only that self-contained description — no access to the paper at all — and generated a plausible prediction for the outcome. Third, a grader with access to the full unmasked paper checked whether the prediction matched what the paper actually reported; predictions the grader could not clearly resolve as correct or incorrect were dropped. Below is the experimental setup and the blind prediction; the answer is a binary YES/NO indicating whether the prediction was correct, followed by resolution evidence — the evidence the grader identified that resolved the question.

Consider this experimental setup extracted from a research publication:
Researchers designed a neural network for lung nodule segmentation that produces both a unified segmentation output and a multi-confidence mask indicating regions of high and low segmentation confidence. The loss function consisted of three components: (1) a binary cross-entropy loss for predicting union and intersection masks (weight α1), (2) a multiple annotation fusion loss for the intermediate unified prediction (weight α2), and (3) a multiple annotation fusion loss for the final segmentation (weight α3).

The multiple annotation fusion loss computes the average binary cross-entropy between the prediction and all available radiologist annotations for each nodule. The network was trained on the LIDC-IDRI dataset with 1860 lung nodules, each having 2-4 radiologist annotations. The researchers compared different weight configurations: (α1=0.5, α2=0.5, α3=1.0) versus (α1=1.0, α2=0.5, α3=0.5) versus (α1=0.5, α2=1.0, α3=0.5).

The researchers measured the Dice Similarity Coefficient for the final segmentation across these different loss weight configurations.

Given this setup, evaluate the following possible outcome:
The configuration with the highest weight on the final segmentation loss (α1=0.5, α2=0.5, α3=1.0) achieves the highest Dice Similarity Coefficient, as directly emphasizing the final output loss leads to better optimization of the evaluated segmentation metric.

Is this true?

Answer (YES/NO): YES